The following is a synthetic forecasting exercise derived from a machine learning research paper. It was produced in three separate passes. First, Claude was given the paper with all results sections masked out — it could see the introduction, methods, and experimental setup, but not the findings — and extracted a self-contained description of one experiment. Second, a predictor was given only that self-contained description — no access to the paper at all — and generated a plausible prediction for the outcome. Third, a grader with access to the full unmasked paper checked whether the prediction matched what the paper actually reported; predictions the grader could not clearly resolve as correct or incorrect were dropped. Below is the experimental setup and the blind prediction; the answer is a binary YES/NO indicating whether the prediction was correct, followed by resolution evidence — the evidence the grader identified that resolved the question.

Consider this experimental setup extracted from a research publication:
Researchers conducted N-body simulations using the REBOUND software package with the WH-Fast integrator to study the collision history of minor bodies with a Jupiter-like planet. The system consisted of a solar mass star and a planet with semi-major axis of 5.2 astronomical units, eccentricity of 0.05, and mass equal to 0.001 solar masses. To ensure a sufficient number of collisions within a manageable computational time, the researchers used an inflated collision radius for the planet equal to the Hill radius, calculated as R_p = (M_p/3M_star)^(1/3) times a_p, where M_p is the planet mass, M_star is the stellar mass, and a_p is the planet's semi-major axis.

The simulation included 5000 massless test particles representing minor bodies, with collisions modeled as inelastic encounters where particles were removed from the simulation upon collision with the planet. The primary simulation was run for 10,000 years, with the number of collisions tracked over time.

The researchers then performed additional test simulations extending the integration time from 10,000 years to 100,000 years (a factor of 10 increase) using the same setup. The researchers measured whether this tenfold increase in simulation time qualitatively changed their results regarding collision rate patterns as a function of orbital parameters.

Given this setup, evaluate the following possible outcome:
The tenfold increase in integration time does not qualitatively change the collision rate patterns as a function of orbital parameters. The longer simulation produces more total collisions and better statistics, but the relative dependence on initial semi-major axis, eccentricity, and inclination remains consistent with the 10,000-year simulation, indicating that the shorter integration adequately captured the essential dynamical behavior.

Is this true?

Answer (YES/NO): YES